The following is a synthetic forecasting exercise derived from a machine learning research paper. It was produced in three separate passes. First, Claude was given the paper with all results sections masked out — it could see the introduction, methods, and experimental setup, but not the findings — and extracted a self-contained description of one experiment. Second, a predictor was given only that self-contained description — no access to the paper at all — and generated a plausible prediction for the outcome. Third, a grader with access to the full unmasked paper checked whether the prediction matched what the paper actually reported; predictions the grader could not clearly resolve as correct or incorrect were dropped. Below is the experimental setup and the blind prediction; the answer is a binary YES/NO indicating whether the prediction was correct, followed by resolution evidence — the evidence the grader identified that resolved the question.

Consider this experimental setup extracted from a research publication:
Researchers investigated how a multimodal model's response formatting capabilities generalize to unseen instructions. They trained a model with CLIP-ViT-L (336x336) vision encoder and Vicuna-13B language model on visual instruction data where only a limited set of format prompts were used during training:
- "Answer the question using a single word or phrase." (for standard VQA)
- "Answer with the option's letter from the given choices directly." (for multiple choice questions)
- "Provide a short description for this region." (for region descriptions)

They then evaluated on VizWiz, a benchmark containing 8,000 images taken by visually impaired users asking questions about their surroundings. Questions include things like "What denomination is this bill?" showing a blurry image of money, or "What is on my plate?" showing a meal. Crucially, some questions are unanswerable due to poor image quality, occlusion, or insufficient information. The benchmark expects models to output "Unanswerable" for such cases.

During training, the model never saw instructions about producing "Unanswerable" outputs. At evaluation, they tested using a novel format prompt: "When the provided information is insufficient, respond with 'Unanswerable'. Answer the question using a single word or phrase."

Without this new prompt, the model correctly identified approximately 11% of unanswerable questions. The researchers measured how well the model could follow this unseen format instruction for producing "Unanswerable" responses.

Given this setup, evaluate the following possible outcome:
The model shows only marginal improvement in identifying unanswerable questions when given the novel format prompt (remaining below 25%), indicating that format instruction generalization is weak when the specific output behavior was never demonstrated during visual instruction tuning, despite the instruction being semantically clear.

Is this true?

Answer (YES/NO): NO